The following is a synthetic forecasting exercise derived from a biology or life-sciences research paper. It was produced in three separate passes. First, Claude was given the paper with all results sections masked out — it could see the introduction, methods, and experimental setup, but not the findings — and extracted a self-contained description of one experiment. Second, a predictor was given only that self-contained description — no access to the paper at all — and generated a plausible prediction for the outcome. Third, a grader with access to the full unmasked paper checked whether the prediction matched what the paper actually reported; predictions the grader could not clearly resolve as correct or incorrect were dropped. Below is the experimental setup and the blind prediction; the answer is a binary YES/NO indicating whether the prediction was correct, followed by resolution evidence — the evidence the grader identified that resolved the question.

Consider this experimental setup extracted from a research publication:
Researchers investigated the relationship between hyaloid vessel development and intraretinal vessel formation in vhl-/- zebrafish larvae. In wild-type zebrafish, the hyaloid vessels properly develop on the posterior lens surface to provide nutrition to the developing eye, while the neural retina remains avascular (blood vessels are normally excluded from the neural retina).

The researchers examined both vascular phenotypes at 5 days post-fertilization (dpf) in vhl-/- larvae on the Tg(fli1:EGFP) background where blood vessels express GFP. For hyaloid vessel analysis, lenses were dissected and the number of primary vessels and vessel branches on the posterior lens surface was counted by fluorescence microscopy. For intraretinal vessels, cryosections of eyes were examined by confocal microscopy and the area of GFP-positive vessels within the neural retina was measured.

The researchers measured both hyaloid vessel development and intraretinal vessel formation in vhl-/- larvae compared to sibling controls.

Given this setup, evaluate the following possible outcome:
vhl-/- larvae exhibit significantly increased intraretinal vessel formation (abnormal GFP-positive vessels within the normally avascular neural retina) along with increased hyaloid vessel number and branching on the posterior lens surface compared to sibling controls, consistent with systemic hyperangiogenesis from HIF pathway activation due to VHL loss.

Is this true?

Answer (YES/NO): NO